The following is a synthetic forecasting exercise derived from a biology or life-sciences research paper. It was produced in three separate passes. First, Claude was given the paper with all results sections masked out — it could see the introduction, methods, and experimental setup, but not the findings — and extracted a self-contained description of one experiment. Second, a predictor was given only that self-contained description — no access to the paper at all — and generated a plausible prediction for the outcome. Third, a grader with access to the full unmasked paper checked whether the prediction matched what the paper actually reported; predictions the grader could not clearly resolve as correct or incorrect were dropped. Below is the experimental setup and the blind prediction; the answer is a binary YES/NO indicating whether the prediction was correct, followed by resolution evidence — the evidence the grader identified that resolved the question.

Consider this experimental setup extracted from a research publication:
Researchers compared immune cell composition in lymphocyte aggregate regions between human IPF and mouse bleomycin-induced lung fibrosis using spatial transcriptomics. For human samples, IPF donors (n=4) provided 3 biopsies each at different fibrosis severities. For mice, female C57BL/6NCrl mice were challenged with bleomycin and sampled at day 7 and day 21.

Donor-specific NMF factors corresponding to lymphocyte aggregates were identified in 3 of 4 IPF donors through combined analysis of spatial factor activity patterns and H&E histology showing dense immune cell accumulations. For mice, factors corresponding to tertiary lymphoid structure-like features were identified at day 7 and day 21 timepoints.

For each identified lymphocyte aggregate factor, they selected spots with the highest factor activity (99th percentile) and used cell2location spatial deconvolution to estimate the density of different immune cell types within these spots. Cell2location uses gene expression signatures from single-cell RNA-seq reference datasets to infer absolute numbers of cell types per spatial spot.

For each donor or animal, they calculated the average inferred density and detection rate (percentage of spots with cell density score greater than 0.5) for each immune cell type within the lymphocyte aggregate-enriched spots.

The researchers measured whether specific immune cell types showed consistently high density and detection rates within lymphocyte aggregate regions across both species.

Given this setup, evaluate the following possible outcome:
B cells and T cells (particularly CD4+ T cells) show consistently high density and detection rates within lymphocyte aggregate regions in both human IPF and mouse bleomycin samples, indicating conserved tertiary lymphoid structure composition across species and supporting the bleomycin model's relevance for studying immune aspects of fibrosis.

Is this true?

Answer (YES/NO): NO